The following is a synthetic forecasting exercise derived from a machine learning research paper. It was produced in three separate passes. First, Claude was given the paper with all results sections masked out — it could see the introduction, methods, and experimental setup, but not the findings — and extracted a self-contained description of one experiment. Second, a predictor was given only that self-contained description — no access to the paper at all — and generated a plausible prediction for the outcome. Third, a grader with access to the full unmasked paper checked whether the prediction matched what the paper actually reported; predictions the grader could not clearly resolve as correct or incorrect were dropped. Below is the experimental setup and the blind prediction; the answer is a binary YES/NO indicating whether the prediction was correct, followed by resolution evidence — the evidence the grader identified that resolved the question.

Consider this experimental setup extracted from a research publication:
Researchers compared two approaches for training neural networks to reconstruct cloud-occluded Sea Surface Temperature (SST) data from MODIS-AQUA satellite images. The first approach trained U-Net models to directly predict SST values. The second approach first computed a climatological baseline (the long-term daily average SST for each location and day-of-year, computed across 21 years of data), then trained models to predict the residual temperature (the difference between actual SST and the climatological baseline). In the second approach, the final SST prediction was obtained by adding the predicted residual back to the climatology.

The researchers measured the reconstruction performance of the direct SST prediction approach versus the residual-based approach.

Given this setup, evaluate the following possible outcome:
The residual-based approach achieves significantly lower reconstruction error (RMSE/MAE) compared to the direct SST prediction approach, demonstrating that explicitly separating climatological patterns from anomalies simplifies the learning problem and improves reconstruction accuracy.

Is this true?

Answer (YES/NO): YES